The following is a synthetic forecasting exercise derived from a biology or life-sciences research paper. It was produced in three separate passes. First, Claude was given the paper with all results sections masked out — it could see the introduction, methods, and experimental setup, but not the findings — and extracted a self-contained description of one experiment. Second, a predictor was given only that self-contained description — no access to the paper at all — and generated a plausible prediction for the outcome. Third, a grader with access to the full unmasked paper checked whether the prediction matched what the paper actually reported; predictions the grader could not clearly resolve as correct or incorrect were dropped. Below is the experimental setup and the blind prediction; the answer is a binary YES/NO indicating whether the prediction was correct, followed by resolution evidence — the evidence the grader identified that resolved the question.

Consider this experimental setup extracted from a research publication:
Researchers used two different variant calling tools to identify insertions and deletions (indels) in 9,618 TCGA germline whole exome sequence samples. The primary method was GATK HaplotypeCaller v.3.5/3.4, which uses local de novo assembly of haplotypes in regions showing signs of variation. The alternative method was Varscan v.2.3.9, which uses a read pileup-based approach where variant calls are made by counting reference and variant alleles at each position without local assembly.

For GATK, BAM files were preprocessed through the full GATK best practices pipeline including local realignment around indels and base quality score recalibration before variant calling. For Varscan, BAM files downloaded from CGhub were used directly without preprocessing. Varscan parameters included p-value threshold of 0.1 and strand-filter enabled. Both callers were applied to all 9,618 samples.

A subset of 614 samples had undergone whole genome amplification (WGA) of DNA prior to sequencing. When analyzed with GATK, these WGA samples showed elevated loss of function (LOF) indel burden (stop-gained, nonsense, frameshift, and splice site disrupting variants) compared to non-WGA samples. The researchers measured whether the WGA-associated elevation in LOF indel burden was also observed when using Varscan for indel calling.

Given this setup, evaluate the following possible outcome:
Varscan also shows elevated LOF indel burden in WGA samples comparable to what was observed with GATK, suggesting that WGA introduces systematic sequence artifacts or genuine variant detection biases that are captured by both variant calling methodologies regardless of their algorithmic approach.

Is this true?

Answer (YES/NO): NO